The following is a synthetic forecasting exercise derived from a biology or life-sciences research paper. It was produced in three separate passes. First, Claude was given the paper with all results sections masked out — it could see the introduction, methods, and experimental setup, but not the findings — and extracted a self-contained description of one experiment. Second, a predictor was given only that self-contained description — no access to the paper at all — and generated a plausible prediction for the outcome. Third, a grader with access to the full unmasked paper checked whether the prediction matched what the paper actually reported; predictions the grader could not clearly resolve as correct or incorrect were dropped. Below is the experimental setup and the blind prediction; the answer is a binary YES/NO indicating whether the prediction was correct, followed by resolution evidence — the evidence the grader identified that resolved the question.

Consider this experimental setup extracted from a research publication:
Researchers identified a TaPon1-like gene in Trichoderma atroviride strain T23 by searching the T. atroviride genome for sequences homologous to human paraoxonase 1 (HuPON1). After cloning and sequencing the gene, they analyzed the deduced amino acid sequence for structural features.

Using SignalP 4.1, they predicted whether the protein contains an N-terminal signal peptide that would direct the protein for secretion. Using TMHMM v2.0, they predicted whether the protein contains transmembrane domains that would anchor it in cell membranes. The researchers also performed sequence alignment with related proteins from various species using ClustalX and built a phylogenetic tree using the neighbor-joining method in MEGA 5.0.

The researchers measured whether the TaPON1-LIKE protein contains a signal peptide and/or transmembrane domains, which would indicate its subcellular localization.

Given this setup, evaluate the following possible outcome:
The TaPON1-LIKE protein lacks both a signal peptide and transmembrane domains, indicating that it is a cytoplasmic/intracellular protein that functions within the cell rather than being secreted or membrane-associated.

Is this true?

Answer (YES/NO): NO